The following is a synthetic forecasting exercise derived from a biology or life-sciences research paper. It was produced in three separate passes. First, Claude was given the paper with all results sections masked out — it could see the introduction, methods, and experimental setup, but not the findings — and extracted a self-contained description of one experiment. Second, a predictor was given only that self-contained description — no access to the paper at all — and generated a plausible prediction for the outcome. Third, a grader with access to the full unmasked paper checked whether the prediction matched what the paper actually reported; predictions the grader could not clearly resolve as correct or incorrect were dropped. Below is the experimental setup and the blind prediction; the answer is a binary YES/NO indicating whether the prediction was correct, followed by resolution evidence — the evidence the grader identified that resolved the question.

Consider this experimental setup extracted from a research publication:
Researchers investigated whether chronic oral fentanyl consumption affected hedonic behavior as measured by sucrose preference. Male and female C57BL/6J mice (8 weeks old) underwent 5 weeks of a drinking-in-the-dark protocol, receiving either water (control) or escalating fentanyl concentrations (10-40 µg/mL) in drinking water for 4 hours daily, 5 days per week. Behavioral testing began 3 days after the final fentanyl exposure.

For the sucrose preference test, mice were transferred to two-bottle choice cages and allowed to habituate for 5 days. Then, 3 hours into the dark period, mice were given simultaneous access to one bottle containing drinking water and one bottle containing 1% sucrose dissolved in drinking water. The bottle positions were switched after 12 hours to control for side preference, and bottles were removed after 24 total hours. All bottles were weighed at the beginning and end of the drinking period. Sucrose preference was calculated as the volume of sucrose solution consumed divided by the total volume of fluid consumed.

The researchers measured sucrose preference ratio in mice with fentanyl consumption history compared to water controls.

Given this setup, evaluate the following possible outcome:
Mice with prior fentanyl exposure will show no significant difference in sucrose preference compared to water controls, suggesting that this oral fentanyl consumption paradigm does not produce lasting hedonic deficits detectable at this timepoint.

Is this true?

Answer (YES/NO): NO